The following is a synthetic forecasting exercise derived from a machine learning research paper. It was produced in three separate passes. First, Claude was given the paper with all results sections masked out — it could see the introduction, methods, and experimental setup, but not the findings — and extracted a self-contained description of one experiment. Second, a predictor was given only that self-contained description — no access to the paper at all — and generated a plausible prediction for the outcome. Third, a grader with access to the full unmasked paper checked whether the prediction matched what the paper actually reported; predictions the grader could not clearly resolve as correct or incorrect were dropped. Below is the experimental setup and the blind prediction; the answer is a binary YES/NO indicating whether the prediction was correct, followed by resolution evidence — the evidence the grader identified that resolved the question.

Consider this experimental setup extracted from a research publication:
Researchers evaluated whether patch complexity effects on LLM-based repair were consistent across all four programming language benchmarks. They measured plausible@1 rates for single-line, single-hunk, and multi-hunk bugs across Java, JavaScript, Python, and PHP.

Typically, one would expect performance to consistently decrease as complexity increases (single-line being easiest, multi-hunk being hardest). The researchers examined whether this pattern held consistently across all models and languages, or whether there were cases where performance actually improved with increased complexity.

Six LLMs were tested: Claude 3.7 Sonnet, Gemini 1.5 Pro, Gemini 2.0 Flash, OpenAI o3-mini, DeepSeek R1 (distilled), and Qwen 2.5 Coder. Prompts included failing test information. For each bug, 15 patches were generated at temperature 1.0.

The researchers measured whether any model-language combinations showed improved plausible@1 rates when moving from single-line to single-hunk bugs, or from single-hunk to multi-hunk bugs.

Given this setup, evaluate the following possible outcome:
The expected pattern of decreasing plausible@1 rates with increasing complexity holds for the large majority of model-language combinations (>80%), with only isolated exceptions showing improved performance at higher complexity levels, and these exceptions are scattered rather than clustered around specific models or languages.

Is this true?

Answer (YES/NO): NO